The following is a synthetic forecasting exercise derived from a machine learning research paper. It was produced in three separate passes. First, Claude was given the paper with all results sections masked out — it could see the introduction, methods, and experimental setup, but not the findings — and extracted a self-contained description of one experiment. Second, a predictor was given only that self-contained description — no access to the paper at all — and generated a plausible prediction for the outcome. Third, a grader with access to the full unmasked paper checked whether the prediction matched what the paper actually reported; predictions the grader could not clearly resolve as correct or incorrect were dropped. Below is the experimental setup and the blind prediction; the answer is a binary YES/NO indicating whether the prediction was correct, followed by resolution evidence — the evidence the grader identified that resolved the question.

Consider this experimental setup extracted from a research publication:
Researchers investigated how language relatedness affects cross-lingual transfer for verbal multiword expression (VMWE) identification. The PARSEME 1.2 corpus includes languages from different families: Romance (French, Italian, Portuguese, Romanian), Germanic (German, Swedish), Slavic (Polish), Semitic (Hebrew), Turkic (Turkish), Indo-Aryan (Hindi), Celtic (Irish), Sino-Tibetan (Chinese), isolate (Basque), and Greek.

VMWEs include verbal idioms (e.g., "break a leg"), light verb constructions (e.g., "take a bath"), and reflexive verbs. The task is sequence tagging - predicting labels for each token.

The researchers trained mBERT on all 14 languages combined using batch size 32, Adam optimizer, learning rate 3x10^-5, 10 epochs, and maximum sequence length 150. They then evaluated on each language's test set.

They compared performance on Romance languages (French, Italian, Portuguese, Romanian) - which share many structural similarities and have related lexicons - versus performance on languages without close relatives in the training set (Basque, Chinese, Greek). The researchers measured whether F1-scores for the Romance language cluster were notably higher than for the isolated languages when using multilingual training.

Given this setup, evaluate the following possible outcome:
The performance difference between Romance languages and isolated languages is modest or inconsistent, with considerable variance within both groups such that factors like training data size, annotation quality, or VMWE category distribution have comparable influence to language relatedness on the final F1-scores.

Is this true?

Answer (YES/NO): YES